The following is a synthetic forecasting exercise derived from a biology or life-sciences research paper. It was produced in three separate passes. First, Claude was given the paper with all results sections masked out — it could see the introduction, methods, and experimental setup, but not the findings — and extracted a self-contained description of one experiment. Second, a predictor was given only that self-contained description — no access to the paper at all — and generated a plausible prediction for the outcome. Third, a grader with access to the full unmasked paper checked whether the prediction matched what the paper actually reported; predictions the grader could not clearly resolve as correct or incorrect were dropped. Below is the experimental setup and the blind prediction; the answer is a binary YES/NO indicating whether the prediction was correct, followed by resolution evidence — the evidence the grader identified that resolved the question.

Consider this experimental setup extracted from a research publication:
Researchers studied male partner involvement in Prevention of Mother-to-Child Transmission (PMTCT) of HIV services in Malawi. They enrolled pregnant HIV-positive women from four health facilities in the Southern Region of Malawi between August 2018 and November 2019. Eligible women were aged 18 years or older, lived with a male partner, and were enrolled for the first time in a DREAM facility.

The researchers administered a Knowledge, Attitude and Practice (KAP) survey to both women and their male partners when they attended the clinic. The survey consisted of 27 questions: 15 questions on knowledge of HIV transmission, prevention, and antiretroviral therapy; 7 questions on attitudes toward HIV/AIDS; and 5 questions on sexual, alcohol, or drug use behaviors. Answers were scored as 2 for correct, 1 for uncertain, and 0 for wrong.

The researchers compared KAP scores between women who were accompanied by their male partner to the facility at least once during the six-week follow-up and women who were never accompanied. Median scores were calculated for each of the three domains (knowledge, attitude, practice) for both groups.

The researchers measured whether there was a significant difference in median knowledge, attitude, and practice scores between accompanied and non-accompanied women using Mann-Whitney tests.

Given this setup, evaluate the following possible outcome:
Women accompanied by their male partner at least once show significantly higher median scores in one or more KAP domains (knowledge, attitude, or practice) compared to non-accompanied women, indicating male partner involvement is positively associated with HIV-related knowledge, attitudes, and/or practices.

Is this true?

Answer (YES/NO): YES